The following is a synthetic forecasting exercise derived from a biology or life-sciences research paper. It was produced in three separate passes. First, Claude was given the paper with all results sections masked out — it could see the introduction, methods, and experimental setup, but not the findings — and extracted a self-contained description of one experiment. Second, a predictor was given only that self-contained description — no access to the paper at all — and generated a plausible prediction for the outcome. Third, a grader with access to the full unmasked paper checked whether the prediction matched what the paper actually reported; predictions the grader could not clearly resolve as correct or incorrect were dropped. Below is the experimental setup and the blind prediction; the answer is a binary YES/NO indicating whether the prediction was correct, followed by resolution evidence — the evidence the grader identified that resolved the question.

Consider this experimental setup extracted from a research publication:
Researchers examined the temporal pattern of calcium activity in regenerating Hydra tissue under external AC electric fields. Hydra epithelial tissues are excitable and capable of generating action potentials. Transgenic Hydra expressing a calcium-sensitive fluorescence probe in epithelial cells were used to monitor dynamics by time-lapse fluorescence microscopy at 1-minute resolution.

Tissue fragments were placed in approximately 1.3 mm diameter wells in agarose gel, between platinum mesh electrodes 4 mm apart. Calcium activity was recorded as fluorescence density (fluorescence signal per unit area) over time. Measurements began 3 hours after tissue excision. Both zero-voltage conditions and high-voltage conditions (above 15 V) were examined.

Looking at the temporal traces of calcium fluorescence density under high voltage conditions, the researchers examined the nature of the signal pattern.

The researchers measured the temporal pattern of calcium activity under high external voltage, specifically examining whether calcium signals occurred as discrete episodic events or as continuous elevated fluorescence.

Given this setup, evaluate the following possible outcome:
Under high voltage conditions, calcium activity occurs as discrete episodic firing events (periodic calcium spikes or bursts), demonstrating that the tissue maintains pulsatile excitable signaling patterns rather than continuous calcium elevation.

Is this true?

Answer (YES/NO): NO